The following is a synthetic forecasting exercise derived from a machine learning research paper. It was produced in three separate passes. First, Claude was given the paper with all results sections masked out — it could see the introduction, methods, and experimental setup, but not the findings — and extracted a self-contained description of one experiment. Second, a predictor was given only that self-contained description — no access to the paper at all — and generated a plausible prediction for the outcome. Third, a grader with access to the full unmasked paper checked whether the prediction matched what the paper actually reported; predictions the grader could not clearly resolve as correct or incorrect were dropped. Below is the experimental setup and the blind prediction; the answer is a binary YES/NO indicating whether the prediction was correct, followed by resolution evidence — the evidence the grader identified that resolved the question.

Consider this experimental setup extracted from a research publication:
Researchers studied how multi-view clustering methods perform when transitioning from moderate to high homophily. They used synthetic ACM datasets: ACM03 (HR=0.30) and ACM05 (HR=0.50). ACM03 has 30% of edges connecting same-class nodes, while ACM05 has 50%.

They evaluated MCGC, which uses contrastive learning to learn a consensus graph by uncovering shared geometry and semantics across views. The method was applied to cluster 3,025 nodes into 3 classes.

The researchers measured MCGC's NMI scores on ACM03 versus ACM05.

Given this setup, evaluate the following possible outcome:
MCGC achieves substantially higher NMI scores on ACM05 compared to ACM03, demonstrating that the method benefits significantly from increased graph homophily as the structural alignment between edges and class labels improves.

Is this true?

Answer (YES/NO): YES